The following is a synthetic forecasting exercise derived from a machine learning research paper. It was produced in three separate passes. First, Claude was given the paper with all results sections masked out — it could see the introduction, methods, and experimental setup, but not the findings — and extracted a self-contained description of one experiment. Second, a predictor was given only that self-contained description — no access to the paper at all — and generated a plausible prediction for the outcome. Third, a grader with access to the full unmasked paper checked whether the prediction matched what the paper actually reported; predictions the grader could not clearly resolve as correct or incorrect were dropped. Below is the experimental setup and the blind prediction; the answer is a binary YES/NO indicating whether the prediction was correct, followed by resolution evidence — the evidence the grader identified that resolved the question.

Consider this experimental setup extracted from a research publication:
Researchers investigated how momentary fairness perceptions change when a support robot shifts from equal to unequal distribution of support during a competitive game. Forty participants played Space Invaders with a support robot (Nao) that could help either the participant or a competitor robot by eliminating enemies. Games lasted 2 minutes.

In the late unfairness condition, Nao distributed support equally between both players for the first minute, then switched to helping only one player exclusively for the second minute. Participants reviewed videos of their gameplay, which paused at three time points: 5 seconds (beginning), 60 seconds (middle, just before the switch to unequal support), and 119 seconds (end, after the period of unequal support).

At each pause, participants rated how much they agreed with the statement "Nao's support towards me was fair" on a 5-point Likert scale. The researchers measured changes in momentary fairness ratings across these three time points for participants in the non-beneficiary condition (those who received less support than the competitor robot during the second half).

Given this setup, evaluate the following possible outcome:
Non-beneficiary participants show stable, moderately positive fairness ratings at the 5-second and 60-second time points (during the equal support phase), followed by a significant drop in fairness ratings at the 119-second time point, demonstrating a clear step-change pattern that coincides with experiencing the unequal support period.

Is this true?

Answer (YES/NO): NO